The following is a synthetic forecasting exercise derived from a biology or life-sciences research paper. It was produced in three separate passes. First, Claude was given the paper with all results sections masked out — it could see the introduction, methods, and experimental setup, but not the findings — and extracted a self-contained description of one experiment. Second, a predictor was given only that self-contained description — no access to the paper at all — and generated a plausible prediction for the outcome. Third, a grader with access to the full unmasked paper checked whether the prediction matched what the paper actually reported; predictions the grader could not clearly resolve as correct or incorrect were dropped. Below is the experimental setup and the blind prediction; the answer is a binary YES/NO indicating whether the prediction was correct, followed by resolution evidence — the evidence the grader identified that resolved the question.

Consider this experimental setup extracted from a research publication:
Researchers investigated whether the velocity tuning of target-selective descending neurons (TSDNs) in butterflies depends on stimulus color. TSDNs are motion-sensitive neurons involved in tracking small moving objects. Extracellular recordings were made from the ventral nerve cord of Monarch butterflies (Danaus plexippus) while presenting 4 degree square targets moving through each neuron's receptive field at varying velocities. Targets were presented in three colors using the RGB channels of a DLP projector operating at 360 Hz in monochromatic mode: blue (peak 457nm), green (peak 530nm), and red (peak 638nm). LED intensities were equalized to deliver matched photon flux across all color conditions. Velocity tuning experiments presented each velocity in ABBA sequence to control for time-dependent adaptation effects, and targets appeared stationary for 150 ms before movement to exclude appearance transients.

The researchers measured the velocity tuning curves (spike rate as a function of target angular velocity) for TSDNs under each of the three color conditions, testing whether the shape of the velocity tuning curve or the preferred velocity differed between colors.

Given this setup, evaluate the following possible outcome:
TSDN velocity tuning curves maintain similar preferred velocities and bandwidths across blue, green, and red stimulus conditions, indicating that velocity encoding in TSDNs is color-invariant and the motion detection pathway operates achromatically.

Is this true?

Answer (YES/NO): NO